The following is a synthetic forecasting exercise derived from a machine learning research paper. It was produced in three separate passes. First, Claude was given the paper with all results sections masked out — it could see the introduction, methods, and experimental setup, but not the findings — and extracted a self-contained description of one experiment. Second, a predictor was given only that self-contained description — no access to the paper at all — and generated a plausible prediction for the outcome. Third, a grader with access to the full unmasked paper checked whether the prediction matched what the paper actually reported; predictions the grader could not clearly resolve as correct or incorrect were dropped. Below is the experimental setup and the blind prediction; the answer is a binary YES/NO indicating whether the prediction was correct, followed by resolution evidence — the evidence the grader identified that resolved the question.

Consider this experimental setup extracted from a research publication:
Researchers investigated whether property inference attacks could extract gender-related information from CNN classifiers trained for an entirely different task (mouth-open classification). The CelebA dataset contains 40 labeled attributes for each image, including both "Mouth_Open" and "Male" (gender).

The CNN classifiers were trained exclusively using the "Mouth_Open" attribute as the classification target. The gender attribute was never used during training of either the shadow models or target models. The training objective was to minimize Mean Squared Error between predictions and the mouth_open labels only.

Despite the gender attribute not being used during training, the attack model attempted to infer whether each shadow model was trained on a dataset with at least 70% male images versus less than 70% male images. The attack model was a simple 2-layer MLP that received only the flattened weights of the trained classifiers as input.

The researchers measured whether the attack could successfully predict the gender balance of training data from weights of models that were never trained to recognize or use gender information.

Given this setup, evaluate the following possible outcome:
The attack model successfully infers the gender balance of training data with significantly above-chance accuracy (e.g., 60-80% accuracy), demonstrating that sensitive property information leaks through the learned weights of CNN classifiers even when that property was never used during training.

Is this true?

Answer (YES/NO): YES